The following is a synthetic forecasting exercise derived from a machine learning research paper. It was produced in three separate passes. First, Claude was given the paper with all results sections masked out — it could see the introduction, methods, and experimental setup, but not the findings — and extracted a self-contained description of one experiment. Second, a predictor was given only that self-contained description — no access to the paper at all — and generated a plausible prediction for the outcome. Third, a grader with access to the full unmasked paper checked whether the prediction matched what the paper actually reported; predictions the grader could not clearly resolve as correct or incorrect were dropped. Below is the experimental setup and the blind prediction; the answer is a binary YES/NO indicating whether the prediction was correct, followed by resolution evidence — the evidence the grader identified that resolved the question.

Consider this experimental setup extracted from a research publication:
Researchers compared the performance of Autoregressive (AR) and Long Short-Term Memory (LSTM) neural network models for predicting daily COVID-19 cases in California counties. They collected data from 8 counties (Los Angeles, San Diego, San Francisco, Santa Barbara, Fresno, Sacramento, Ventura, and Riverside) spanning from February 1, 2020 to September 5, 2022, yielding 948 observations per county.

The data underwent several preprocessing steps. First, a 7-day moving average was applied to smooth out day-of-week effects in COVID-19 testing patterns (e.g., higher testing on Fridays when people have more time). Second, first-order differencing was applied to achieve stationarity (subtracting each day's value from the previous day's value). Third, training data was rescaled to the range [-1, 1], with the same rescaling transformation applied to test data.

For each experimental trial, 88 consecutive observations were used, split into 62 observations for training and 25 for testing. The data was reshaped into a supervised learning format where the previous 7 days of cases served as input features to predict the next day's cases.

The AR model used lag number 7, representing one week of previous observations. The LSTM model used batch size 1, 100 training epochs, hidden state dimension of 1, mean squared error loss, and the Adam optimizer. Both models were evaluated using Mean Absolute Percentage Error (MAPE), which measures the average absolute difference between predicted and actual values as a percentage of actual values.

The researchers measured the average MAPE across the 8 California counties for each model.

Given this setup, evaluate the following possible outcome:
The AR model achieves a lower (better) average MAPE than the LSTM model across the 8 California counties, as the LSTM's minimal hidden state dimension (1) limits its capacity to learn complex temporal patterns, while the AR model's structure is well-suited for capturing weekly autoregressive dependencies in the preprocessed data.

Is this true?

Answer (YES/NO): NO